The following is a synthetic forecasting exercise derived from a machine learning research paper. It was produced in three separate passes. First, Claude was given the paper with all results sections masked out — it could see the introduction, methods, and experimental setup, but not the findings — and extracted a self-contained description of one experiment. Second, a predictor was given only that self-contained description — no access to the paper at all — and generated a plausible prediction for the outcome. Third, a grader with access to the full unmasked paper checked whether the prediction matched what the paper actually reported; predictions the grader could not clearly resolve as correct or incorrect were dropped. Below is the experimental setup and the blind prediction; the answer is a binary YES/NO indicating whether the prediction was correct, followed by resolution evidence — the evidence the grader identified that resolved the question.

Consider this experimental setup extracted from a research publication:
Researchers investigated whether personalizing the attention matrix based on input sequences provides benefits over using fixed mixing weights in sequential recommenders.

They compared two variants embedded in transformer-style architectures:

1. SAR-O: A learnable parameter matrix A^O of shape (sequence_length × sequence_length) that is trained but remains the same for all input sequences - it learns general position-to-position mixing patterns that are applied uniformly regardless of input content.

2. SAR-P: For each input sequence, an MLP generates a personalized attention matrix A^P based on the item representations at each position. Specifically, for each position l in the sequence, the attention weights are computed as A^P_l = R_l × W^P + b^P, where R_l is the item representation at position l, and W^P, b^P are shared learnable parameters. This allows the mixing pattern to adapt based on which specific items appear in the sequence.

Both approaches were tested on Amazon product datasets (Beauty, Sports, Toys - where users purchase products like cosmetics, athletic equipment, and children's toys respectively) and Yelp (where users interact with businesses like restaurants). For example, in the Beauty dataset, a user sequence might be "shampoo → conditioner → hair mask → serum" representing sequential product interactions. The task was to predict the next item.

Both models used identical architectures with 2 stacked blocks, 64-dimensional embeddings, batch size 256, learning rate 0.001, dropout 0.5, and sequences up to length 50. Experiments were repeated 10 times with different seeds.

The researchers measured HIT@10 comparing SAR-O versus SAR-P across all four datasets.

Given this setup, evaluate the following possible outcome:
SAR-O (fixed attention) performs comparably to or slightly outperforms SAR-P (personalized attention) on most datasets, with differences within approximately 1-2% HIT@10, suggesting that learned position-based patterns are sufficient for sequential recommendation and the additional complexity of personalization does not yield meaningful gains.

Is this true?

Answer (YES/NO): YES